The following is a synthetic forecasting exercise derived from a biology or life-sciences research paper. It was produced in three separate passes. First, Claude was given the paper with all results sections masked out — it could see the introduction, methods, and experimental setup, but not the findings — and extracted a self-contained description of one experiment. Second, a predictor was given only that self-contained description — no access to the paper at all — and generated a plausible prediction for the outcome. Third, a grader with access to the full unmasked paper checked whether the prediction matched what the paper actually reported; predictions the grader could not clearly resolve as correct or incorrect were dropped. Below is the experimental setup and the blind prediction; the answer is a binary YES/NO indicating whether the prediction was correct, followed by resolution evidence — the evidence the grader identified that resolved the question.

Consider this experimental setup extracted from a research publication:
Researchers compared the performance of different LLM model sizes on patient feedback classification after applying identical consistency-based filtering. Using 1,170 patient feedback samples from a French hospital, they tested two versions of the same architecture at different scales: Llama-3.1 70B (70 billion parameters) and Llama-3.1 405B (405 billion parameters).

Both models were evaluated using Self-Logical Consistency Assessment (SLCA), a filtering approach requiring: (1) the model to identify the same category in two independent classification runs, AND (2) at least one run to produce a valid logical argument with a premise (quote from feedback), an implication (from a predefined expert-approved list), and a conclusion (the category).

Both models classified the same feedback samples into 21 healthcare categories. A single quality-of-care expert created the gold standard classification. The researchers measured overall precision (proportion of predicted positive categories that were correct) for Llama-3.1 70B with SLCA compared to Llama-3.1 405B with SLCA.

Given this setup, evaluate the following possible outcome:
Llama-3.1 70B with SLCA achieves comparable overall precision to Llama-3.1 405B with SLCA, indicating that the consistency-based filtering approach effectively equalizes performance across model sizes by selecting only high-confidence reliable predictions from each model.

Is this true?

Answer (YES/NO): NO